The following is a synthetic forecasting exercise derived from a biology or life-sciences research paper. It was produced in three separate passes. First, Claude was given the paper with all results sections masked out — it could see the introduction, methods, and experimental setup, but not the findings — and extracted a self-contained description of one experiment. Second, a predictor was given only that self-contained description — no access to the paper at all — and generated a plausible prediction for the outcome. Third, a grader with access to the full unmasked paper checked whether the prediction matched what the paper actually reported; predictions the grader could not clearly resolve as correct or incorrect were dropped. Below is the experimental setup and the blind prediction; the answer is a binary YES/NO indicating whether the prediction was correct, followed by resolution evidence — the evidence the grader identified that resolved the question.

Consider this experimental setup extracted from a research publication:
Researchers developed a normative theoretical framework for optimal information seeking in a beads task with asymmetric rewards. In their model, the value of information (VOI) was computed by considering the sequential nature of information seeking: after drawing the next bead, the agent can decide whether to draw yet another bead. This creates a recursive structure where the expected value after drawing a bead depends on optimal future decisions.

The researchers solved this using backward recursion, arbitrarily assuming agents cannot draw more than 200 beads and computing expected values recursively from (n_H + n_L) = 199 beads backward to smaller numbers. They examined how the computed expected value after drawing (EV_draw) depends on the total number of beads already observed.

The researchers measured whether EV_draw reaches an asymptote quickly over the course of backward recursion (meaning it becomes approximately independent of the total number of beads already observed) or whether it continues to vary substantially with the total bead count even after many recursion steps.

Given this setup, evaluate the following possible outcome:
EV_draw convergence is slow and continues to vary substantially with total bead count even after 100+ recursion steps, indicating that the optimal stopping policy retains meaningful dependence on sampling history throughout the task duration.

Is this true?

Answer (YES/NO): NO